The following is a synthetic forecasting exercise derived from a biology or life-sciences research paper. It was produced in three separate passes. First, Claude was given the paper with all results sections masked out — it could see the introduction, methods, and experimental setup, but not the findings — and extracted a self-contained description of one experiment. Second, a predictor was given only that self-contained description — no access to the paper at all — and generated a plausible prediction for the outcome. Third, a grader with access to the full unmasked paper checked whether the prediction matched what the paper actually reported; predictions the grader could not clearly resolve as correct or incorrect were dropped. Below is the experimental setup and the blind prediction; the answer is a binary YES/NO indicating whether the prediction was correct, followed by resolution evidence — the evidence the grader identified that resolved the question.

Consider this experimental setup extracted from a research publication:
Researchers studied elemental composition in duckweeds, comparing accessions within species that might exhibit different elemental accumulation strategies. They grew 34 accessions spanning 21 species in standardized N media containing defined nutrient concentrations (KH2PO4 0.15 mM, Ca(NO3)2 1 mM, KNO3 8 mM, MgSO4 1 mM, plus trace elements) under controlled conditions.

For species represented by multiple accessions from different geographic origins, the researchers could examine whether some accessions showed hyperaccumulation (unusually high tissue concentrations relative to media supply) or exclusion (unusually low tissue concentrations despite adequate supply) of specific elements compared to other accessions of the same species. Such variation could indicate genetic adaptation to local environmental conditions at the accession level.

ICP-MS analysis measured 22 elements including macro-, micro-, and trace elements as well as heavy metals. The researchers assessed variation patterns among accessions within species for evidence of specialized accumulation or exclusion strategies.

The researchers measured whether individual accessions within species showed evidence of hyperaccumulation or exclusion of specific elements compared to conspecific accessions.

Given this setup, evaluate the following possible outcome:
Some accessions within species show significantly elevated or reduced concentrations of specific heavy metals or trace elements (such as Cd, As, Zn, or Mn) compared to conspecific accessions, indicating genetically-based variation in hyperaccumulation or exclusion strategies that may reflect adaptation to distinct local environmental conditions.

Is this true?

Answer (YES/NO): YES